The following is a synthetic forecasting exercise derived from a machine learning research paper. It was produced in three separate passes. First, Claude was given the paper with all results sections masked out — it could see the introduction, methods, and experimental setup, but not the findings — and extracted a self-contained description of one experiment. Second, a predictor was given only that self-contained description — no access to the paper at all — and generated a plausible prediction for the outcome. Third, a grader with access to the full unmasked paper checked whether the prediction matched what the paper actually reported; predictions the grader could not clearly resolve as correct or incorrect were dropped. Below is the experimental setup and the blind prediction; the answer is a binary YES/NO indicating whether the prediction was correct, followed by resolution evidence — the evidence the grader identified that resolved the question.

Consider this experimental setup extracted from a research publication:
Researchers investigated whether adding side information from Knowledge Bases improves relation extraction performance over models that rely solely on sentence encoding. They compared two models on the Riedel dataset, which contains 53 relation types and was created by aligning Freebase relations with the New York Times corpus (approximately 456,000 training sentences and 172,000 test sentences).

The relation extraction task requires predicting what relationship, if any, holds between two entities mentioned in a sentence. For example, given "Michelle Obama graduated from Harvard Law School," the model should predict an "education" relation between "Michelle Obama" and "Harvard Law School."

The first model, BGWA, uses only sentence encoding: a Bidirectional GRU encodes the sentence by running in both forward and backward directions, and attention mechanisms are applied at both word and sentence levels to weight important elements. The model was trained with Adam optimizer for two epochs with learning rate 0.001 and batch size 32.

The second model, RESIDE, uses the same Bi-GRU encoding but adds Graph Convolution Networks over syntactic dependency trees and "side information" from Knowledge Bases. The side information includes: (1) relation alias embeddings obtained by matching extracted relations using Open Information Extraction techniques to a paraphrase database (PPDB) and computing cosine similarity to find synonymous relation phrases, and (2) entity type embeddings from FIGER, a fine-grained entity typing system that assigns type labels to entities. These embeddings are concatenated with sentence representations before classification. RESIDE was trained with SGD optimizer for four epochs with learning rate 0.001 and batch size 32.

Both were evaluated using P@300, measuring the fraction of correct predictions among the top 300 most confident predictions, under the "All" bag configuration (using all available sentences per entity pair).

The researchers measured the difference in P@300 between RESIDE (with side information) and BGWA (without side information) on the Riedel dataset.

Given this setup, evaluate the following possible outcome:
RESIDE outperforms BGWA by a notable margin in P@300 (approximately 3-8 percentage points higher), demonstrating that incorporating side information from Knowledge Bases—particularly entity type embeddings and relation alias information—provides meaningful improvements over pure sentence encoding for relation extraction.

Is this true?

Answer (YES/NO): YES